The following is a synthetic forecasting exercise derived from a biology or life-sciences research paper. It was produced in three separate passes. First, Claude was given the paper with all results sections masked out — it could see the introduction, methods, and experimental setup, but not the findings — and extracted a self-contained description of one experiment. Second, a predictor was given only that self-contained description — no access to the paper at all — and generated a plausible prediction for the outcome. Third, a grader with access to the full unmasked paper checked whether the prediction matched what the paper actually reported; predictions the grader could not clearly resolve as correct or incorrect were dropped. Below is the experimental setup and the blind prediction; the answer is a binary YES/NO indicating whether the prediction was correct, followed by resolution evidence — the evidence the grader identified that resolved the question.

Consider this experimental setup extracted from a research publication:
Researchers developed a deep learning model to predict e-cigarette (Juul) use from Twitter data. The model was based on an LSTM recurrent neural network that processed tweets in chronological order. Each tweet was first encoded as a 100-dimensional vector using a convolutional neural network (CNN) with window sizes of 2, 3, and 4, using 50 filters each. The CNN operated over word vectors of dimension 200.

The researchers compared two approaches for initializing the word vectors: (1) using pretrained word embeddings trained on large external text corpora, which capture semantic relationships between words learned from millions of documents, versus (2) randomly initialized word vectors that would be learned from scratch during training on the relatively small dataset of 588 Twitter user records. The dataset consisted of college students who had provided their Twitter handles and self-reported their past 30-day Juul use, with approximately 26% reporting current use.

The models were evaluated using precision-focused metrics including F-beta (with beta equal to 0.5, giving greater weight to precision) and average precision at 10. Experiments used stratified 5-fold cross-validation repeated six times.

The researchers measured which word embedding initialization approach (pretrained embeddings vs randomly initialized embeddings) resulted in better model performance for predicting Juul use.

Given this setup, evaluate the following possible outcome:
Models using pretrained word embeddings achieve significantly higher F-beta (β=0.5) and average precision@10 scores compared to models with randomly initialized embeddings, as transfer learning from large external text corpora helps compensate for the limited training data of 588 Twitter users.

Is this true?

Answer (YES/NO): NO